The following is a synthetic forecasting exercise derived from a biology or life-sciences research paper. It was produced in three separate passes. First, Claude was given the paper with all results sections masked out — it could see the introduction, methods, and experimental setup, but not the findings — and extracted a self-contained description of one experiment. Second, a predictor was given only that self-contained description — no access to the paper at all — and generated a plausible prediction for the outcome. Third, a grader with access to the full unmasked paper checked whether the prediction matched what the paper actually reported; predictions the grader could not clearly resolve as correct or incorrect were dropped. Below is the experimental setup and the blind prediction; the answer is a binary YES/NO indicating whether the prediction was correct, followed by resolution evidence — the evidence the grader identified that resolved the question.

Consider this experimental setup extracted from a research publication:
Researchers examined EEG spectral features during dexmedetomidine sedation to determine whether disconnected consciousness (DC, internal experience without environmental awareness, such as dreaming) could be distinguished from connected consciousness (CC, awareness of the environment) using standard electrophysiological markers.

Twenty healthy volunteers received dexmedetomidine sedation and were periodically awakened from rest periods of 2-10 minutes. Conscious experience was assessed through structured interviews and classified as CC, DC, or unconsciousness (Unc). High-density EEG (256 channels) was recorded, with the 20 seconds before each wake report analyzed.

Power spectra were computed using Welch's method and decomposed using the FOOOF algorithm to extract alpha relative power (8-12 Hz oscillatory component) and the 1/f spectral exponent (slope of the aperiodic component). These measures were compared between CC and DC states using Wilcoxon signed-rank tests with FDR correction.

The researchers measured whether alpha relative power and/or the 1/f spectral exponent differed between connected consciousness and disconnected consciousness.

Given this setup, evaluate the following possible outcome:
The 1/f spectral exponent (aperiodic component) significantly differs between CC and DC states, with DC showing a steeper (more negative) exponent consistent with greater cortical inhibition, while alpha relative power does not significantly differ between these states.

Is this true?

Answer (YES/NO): NO